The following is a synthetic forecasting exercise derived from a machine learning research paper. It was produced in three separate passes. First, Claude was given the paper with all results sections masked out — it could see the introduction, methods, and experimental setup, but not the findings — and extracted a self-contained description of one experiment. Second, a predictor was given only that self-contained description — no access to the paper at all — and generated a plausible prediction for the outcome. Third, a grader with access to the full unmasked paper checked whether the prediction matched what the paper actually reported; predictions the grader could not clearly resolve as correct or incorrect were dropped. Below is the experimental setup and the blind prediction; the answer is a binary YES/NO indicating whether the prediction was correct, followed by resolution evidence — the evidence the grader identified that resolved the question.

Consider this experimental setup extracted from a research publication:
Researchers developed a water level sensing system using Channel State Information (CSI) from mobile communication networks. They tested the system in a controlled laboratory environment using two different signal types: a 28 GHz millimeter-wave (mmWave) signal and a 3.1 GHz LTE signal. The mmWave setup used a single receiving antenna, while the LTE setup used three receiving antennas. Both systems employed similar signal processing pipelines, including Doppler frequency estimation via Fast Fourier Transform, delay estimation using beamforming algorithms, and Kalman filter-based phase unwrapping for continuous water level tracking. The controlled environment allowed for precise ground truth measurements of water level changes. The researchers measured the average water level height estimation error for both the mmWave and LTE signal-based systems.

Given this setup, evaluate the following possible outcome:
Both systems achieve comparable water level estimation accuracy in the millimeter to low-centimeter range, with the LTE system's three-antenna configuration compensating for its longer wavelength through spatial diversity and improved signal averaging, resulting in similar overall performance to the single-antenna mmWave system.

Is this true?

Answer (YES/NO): NO